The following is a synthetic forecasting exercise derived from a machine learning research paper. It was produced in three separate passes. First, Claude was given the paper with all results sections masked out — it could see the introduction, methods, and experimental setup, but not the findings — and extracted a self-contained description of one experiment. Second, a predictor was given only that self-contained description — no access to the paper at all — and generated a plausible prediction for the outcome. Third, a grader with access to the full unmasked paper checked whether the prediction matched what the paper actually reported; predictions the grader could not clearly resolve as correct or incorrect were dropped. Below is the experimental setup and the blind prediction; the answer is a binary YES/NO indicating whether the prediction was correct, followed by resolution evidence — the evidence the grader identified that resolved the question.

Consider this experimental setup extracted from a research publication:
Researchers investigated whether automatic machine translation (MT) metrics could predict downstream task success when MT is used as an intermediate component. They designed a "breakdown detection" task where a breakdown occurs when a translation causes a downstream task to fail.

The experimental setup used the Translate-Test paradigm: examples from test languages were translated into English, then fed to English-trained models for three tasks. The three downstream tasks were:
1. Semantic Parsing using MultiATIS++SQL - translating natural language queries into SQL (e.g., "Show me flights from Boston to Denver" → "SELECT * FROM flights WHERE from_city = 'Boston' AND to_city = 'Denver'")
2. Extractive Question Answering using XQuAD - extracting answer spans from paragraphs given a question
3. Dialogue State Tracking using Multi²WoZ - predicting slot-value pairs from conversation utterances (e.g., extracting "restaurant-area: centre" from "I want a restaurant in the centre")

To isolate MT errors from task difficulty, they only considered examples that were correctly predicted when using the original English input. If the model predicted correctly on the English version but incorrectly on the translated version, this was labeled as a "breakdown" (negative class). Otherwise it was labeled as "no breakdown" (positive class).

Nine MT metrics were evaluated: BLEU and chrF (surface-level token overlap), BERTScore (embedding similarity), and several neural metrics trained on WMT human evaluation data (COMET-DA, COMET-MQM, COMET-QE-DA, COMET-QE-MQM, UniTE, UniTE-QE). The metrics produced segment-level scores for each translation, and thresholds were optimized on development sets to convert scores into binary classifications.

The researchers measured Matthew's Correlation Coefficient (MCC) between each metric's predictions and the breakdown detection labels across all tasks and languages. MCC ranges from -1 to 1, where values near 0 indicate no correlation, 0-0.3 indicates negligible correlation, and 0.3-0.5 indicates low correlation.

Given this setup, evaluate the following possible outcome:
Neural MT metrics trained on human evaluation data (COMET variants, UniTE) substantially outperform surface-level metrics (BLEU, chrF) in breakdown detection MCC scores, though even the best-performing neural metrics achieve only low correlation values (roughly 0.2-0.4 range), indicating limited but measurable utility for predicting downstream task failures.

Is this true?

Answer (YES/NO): NO